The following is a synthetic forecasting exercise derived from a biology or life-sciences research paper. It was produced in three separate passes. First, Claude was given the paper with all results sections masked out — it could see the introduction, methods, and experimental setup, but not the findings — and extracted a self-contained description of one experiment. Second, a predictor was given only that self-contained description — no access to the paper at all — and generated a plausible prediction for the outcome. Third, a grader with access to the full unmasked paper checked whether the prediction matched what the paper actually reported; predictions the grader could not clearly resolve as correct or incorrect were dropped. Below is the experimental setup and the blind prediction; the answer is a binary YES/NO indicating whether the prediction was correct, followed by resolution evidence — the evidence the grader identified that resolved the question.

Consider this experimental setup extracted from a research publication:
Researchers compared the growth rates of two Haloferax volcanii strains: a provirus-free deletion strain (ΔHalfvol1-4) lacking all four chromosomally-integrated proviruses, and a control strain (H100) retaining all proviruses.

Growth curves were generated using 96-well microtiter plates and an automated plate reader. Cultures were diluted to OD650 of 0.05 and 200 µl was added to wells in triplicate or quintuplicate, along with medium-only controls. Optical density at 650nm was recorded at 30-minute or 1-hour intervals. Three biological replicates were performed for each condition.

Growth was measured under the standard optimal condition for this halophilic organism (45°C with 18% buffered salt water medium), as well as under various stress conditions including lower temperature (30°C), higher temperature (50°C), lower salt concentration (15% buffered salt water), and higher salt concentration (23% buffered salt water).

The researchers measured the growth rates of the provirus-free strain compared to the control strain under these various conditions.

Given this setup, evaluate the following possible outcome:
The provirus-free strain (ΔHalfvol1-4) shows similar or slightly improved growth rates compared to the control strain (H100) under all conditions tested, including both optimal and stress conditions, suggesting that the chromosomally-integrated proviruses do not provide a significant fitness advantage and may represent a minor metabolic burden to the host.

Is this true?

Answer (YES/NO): NO